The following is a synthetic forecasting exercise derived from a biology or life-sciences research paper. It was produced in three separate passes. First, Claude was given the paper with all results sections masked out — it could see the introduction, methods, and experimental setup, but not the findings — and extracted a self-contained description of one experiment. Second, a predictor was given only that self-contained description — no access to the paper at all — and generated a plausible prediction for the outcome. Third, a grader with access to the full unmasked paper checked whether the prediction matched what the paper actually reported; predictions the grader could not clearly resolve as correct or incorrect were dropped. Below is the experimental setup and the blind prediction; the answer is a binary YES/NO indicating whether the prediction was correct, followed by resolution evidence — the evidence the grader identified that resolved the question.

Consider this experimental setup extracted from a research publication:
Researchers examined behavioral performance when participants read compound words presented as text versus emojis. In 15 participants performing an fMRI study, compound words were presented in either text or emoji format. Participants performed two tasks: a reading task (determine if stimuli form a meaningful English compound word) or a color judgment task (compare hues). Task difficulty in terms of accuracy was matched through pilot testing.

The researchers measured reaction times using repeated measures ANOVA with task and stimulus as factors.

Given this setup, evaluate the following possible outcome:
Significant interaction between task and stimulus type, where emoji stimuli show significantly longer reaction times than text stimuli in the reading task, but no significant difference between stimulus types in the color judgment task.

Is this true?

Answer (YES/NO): YES